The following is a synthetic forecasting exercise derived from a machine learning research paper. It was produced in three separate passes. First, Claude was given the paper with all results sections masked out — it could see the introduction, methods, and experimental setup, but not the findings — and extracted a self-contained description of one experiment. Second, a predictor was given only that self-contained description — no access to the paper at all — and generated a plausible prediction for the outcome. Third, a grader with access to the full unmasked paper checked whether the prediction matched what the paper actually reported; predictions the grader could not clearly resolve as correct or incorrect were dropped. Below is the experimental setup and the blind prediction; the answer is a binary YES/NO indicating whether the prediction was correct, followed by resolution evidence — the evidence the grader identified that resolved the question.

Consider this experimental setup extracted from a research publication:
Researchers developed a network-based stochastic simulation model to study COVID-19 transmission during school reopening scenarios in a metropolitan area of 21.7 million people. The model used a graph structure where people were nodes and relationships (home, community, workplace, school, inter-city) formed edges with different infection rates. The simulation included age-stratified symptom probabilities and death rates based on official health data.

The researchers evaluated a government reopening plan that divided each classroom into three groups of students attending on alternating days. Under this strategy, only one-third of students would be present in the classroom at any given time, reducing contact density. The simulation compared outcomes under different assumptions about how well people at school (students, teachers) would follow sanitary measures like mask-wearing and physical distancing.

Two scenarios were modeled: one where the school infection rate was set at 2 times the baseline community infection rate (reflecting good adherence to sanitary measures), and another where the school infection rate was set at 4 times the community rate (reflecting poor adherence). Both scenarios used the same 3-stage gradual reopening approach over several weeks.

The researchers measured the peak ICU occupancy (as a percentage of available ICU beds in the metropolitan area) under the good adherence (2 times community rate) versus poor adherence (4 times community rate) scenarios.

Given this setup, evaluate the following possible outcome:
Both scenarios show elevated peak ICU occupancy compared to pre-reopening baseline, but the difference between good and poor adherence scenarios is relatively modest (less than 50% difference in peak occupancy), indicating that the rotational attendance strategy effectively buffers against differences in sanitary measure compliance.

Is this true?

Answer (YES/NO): NO